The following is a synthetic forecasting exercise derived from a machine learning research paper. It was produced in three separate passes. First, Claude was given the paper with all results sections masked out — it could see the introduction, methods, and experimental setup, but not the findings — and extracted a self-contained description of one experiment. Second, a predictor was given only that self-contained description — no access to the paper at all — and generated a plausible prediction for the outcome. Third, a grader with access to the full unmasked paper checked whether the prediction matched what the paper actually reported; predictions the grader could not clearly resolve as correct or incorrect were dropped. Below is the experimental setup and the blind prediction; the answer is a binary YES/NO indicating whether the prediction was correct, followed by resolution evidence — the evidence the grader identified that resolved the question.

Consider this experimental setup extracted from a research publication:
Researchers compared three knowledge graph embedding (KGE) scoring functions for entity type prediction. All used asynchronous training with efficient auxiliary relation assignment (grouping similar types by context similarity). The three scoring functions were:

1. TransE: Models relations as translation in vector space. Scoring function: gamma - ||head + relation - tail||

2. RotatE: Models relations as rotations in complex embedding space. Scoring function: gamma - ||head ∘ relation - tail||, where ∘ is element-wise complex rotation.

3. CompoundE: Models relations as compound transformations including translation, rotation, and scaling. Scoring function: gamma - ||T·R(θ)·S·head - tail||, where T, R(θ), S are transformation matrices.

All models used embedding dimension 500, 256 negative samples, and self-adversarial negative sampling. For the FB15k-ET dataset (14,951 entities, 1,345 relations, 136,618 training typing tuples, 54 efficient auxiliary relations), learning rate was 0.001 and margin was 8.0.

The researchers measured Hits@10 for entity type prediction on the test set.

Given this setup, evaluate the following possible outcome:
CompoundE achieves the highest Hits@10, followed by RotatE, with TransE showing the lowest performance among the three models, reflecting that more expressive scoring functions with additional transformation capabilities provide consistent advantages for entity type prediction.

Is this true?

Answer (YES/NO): YES